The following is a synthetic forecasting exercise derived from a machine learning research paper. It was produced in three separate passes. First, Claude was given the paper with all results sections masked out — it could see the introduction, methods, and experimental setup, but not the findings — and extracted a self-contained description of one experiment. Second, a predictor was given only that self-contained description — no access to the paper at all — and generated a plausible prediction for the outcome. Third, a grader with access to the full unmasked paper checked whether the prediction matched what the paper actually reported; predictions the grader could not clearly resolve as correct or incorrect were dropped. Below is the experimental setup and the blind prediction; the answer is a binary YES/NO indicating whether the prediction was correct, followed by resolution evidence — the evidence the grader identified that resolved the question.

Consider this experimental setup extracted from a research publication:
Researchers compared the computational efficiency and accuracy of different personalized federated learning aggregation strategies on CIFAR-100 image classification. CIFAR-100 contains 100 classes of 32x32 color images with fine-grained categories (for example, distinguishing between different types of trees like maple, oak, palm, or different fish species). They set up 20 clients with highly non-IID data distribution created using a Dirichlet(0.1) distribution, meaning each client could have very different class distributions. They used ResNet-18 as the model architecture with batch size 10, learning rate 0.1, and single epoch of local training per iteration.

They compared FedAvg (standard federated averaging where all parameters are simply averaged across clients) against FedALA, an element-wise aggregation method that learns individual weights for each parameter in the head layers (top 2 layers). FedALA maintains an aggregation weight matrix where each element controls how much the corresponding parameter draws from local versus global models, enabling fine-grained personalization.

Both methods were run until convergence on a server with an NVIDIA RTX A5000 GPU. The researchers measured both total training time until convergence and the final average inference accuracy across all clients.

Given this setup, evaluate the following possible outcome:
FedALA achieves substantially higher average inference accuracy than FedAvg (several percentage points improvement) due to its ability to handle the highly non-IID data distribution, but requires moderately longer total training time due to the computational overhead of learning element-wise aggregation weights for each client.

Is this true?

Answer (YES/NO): NO